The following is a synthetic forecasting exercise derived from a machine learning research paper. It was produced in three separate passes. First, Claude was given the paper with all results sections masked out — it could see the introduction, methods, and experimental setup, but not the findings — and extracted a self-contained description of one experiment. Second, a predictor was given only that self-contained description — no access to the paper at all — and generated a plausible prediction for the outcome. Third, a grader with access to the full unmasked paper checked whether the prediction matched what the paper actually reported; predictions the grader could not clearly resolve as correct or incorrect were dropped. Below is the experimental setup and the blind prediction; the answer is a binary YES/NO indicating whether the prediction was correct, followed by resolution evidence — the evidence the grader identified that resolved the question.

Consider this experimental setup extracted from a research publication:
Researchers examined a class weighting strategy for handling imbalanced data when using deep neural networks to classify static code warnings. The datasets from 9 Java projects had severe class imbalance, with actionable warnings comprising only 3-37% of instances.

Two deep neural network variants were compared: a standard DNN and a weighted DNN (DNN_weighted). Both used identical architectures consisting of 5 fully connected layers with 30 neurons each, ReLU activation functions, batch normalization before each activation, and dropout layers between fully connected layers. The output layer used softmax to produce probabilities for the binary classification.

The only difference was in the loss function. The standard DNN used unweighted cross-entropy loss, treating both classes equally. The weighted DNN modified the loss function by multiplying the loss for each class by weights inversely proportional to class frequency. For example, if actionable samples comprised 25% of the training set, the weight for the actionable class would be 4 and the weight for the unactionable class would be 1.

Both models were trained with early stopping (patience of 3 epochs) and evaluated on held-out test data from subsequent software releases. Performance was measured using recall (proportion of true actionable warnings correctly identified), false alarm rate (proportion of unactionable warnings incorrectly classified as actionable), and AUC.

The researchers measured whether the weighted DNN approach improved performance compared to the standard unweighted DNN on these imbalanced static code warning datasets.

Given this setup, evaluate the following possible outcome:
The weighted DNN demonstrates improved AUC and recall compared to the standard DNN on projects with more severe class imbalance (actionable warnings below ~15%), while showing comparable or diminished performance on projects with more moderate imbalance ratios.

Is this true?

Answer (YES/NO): NO